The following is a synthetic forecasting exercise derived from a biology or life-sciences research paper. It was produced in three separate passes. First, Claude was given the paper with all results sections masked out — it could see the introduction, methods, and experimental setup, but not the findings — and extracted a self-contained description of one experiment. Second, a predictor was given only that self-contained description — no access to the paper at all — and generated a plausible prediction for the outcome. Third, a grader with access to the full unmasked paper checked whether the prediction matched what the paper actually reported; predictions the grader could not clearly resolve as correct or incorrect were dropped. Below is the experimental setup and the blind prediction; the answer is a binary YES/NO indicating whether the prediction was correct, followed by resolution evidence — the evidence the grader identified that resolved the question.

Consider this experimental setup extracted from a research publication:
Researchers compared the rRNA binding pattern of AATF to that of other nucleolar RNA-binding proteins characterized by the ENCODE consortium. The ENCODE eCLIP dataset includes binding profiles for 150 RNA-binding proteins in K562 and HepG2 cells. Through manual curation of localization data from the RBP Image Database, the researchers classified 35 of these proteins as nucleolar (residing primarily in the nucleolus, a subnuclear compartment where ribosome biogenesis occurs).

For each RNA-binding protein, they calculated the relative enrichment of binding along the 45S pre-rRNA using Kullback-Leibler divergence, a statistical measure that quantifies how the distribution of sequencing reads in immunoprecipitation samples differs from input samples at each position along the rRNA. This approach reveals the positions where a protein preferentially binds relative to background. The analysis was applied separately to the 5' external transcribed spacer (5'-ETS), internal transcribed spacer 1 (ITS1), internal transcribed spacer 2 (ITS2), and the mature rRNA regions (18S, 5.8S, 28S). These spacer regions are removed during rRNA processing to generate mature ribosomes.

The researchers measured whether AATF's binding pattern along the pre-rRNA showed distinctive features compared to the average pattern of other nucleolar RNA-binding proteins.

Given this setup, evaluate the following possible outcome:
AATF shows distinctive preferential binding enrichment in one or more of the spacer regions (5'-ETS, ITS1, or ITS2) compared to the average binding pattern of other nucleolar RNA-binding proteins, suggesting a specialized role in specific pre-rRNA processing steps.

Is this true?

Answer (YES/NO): YES